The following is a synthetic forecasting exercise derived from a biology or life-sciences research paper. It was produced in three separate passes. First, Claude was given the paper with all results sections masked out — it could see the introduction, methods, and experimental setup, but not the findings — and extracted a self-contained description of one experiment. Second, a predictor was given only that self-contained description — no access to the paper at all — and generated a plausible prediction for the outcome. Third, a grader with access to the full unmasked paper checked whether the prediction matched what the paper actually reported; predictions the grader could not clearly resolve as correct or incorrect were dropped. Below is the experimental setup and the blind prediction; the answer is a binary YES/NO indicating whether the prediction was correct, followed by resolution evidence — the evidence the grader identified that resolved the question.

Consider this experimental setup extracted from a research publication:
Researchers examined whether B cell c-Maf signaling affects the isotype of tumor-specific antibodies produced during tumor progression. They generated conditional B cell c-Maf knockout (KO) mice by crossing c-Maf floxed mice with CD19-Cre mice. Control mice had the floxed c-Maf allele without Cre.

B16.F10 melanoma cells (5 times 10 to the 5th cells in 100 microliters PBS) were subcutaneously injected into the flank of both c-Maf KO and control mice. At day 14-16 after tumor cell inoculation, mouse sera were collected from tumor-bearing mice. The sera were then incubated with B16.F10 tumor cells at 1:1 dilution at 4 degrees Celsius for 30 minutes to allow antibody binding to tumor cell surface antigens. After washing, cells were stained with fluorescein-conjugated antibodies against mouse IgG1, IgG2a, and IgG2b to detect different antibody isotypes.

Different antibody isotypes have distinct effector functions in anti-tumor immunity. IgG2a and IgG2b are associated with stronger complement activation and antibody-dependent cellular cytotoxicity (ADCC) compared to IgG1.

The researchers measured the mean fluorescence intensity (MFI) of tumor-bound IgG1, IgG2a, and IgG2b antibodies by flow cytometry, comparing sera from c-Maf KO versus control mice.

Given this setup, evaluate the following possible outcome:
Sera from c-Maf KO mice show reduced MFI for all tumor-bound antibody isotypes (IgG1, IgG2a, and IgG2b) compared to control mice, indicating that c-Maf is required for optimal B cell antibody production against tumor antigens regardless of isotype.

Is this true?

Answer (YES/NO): YES